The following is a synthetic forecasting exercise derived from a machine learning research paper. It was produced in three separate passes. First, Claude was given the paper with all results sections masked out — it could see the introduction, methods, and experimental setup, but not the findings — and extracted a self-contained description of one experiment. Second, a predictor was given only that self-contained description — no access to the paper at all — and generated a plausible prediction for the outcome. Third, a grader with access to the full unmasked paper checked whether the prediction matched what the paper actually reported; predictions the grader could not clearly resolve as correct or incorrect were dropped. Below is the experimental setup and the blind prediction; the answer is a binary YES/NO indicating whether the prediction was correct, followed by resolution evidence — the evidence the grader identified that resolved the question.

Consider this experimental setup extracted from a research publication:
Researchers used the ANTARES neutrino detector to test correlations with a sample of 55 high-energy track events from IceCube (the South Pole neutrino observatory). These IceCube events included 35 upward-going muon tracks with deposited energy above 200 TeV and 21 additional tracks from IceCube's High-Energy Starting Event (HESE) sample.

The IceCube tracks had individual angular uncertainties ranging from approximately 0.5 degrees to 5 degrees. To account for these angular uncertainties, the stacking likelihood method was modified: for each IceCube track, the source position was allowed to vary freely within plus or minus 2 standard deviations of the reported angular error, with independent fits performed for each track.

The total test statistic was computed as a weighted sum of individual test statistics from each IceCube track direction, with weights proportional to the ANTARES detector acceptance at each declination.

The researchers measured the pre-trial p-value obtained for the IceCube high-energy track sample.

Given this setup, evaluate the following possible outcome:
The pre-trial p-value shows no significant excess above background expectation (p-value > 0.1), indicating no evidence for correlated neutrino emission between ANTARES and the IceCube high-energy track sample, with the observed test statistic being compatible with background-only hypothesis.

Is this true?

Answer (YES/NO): NO